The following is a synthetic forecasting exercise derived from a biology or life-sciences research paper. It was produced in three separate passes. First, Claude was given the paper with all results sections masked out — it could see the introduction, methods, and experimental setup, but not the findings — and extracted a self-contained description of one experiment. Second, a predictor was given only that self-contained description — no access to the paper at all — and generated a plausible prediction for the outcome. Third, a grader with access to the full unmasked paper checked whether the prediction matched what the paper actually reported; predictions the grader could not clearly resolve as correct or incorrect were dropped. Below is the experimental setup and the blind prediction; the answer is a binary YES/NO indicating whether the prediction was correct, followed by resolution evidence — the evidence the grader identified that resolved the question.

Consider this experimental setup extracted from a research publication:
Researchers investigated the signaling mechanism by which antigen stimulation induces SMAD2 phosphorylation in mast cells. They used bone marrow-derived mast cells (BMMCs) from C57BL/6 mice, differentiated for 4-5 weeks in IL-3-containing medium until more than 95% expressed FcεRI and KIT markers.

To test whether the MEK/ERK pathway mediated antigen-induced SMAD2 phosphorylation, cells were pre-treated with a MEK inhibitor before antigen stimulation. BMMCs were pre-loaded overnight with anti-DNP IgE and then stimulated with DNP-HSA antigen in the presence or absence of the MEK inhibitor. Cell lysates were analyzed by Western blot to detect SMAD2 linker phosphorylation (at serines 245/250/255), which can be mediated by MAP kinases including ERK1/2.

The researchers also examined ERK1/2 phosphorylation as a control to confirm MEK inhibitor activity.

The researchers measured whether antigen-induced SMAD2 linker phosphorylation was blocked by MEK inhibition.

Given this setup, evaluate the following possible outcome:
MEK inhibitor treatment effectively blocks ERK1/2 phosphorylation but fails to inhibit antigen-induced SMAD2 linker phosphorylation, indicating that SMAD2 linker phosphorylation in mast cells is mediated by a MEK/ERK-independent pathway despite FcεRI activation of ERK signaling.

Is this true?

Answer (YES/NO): NO